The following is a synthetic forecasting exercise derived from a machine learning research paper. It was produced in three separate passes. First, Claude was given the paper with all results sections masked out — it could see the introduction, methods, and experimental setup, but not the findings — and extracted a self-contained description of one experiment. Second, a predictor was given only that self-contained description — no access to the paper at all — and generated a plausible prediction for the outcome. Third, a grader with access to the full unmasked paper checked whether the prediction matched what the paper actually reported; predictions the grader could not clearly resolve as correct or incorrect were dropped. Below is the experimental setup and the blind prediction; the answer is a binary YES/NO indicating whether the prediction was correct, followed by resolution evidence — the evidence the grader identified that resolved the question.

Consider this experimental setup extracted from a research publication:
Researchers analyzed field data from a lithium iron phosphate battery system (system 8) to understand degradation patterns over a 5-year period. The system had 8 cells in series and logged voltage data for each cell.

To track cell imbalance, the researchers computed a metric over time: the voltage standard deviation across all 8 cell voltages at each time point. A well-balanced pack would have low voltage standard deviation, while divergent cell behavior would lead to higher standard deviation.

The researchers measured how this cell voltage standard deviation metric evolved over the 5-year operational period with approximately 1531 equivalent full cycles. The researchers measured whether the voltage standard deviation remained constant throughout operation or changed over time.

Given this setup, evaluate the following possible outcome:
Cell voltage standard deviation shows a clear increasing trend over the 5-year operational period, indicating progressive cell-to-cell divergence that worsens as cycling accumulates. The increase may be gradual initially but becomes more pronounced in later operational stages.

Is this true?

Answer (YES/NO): YES